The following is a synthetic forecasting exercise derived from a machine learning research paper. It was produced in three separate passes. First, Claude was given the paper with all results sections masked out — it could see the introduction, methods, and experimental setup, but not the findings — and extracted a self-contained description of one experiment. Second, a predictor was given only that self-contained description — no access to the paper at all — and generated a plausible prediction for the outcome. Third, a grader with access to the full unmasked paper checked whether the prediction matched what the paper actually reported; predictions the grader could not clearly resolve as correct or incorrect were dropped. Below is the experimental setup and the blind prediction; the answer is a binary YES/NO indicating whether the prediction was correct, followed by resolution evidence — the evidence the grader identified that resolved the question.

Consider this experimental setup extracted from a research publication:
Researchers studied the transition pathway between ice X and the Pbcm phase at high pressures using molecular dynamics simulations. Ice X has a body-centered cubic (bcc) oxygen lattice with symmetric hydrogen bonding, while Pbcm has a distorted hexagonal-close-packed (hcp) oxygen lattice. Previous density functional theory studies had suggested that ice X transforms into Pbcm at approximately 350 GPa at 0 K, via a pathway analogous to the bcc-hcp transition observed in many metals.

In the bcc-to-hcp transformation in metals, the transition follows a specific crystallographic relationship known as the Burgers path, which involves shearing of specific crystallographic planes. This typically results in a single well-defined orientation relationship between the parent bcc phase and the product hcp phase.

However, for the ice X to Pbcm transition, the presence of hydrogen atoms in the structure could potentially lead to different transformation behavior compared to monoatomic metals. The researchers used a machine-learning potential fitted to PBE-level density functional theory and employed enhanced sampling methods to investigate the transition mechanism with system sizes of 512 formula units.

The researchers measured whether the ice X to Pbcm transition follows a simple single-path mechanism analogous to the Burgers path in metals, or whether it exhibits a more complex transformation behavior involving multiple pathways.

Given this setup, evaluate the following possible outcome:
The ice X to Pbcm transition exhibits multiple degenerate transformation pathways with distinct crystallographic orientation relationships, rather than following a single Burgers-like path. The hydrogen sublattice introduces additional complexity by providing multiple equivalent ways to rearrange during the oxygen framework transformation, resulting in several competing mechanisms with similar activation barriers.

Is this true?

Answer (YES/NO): NO